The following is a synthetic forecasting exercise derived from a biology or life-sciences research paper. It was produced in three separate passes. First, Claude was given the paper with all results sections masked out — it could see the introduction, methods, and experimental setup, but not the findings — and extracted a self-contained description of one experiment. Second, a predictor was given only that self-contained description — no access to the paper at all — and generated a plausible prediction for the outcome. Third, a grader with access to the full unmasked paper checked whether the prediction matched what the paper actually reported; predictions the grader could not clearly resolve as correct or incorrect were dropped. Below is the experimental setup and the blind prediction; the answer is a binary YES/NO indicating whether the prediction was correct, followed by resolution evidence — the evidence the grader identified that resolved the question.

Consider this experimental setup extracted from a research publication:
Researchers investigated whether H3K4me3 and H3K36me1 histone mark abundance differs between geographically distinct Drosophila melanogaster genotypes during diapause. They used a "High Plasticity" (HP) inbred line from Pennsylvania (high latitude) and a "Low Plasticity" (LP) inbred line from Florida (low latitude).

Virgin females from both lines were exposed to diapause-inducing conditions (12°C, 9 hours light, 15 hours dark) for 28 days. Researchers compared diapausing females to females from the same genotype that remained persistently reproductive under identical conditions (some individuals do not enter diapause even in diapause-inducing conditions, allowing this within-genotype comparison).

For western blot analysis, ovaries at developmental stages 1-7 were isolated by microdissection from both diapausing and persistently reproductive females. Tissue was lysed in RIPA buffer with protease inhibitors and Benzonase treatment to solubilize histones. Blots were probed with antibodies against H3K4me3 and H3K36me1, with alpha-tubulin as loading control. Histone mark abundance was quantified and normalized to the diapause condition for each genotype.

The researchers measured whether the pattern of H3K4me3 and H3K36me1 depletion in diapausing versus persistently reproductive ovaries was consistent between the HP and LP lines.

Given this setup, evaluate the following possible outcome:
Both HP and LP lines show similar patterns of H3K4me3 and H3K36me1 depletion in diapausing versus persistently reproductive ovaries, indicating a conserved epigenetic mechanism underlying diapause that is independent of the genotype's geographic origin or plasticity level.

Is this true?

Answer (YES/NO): NO